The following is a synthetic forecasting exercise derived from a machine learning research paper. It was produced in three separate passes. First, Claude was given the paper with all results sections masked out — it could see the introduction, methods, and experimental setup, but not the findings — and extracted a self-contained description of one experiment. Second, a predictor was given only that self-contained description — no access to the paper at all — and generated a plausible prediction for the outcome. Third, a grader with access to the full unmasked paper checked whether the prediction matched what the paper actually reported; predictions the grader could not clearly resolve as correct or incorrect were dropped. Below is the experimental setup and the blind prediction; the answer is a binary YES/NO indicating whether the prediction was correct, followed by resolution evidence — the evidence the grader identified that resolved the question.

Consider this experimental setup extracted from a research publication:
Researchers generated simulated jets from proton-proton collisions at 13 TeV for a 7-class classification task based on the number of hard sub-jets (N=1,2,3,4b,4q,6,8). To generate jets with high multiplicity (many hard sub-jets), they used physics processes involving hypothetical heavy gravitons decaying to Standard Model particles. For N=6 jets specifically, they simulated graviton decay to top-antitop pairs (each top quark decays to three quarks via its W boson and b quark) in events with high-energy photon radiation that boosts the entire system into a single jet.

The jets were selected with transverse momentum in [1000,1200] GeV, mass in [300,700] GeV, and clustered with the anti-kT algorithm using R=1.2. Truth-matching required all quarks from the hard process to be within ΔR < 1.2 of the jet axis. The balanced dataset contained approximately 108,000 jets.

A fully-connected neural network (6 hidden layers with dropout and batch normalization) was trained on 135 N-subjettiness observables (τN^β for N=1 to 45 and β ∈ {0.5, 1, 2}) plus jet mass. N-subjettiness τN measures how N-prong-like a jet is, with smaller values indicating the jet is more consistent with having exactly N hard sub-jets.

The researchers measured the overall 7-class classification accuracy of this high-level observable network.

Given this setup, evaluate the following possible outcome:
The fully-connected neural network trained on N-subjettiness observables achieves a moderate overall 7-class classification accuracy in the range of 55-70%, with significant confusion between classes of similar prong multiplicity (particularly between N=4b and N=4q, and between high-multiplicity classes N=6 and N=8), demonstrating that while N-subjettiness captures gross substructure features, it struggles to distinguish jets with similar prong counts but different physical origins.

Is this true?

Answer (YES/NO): NO